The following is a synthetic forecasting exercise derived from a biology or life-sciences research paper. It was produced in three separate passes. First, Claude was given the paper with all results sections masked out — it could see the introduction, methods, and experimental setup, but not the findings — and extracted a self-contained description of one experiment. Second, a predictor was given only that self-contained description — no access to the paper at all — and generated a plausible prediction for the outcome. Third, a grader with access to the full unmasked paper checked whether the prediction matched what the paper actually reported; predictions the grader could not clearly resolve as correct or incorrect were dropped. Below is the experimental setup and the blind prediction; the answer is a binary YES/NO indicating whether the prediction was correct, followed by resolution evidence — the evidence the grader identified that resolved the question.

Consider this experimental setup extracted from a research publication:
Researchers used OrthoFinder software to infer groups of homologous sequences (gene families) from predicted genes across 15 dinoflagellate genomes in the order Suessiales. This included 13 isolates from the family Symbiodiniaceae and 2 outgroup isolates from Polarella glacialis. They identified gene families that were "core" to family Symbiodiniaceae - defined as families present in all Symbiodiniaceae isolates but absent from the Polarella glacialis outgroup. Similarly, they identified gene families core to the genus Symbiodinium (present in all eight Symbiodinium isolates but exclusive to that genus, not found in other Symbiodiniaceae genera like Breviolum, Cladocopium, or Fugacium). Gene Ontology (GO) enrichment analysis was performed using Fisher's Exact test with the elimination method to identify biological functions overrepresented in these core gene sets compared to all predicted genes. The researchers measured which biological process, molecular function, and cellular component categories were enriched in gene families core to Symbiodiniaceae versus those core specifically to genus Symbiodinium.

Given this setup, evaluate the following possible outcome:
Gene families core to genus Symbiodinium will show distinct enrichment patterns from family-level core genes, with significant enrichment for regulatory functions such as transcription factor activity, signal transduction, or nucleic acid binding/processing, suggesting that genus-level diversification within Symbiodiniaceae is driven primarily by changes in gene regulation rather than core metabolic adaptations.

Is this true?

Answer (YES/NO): NO